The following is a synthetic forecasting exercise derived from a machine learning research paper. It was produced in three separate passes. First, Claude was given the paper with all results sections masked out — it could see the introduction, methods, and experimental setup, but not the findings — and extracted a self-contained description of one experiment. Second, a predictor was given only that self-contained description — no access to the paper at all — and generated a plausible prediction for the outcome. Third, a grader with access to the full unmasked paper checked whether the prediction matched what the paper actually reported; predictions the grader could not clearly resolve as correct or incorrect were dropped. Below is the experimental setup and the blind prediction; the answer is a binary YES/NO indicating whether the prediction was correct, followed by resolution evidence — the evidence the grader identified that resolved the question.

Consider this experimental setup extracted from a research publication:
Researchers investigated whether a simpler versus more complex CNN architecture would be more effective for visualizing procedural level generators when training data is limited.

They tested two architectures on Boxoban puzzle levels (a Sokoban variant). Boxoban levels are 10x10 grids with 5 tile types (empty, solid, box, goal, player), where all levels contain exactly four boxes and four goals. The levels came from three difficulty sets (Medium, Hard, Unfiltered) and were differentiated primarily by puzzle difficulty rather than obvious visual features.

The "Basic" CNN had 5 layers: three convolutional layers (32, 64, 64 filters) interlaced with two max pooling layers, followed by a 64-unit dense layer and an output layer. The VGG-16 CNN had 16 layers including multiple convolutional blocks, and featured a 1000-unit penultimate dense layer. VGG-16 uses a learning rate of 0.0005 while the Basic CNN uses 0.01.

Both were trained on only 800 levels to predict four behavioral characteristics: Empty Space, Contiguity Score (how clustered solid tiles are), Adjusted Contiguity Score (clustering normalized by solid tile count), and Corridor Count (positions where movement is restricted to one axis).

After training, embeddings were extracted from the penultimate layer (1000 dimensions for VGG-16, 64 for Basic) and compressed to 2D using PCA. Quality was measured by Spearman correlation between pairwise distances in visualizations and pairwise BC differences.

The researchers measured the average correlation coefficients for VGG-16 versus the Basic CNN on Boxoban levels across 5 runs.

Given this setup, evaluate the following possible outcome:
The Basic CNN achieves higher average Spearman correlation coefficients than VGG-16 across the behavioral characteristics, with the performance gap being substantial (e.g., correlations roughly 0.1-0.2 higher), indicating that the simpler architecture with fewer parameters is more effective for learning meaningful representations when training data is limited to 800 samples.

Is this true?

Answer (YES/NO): NO